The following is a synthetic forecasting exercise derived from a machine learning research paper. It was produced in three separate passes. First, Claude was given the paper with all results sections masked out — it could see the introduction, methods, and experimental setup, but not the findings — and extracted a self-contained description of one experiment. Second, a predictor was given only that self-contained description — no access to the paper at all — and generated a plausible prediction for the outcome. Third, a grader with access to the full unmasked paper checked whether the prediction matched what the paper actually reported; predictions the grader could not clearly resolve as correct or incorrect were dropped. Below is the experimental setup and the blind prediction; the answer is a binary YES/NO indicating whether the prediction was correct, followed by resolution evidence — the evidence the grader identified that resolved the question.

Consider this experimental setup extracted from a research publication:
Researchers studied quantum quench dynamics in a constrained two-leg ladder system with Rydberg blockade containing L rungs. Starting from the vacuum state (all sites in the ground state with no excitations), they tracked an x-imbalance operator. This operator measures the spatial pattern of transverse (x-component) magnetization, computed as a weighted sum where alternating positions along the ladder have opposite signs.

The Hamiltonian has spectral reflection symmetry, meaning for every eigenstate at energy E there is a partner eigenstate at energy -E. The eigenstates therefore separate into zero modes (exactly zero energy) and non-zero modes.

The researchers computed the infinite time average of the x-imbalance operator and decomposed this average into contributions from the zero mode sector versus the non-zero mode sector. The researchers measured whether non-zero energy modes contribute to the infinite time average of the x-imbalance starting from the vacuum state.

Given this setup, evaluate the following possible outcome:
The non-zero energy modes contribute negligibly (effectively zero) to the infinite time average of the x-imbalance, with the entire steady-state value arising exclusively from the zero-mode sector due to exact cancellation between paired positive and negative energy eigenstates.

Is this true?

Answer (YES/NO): NO